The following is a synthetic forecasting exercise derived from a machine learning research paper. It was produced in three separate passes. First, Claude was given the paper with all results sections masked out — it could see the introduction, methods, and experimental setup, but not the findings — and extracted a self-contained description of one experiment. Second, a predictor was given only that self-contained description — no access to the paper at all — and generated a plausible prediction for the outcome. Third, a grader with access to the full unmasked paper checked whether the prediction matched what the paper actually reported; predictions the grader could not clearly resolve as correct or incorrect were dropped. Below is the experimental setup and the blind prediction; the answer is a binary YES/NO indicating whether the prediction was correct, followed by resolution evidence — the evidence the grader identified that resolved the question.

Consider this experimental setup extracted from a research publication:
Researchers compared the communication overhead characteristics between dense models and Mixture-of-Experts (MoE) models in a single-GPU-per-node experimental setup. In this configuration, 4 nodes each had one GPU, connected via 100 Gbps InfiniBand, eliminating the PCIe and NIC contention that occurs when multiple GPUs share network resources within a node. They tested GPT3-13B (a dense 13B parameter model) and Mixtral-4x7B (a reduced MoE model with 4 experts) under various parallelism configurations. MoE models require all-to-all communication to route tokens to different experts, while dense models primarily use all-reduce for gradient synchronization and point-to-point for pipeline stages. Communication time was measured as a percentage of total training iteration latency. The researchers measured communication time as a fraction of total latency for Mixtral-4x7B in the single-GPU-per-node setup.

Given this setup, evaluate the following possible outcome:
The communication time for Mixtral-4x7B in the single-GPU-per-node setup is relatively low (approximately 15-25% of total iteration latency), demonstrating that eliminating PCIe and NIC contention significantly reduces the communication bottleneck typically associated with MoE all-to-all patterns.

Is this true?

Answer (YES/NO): NO